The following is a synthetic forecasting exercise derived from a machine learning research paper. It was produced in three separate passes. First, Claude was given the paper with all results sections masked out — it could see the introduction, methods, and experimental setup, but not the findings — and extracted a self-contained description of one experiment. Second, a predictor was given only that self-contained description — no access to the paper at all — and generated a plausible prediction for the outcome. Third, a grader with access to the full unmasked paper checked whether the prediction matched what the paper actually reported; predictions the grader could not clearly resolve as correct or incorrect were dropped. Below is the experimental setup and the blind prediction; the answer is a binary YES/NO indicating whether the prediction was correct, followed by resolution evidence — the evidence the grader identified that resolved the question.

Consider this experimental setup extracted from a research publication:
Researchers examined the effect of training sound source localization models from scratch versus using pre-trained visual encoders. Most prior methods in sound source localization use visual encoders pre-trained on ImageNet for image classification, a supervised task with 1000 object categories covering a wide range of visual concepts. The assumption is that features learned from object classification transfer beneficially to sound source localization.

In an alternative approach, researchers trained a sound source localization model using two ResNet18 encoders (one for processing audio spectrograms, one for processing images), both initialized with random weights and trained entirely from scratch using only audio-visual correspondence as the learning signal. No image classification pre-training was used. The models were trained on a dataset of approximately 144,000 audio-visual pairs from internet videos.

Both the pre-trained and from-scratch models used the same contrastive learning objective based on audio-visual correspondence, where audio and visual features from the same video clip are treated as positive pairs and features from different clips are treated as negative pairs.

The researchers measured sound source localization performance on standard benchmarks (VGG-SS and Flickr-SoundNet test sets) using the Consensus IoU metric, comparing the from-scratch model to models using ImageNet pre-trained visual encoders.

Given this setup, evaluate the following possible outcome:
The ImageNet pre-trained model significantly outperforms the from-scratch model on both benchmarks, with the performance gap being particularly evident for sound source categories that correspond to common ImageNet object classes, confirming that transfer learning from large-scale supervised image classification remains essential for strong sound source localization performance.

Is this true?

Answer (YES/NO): NO